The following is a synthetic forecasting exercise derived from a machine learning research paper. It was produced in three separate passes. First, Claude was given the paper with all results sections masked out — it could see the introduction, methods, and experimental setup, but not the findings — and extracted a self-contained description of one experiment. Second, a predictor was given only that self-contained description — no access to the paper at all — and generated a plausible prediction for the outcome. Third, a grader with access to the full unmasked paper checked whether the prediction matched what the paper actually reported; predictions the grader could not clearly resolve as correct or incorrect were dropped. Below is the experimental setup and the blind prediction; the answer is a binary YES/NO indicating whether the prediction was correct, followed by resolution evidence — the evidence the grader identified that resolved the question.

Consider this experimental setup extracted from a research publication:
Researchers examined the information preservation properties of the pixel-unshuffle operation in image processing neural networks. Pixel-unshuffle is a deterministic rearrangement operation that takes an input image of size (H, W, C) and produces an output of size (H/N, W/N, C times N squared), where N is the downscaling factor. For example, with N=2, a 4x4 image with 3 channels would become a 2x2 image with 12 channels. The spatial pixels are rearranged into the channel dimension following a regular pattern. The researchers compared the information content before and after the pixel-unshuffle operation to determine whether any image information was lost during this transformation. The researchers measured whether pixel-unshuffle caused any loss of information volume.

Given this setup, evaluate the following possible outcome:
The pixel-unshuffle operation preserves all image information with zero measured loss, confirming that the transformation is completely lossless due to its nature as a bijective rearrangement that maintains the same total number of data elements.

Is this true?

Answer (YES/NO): YES